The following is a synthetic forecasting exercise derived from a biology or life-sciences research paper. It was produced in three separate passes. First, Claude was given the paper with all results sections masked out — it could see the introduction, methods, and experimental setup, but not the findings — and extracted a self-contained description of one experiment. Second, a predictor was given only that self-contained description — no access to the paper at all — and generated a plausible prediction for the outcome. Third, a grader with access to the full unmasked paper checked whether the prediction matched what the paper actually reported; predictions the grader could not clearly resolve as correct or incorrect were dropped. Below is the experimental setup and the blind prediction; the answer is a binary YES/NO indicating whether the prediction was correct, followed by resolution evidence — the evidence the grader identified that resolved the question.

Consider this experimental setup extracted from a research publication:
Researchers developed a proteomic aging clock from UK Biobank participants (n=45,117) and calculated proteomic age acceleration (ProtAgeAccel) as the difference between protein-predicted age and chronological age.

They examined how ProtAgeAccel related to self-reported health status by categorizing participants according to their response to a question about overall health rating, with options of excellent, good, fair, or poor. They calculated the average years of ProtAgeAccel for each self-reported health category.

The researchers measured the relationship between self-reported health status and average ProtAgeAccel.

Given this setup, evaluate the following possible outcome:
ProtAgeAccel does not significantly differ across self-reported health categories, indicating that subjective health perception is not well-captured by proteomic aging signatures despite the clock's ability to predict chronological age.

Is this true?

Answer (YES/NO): NO